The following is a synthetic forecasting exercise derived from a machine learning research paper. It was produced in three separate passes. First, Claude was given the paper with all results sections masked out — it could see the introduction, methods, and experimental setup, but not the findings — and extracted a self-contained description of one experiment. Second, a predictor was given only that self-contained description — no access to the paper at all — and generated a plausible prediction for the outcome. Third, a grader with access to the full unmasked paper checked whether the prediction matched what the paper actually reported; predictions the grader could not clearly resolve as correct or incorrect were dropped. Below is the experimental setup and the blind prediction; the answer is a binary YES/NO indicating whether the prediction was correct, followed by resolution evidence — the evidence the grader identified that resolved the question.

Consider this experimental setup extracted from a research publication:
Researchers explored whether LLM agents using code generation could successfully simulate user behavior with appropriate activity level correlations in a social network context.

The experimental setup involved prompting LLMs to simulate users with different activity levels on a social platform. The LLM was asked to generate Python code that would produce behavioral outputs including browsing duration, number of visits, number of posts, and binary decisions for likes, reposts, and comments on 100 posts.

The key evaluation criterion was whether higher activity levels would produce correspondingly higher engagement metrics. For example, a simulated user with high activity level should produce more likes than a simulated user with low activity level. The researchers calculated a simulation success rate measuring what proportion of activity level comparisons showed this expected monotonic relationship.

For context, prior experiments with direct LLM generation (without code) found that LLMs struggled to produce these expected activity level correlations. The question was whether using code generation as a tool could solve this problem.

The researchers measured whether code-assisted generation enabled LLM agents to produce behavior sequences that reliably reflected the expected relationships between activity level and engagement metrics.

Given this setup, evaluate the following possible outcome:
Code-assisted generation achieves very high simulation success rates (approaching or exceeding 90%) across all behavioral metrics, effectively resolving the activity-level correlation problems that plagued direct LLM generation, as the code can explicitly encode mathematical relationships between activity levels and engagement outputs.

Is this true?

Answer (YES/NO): NO